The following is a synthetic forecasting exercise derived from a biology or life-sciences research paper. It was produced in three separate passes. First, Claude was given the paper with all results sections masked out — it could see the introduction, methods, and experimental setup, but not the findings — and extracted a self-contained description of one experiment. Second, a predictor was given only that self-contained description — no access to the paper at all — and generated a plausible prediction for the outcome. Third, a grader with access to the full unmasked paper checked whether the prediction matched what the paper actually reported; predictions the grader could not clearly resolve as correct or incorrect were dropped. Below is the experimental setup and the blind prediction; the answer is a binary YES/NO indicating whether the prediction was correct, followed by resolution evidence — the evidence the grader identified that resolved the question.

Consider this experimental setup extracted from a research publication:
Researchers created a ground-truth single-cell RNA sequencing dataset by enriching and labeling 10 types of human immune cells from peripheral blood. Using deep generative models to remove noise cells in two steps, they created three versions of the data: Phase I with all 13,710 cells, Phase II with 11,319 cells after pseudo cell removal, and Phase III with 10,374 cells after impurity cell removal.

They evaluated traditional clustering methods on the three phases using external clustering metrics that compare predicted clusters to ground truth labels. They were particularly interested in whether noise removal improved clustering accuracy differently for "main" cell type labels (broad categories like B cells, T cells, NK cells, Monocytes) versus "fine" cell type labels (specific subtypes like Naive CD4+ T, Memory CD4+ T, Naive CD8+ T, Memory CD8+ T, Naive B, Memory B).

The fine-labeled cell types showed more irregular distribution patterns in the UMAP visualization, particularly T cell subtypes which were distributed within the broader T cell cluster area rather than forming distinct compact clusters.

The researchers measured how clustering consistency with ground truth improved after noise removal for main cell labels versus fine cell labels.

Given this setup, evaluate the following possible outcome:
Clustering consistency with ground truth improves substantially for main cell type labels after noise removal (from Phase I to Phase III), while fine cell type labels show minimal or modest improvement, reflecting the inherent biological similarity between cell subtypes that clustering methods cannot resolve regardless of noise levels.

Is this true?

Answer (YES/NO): YES